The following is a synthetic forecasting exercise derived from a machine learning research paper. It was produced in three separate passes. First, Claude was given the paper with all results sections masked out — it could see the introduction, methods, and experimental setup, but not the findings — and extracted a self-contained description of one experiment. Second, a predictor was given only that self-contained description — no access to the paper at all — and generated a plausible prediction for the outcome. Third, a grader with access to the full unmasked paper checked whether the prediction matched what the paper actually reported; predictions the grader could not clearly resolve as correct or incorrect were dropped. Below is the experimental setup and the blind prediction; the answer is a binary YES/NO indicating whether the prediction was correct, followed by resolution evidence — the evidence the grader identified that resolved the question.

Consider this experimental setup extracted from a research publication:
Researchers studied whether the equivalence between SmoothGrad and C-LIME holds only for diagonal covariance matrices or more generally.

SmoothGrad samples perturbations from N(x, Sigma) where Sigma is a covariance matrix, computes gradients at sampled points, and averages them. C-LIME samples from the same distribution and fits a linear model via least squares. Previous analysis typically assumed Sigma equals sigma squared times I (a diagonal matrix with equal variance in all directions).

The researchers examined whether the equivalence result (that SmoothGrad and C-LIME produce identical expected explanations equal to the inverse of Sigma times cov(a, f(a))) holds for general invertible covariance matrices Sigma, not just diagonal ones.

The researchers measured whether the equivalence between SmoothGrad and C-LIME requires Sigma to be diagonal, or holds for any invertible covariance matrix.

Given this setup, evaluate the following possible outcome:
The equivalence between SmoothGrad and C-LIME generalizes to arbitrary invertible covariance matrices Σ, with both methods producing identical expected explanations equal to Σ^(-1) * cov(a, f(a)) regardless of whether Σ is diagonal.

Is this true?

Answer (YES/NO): YES